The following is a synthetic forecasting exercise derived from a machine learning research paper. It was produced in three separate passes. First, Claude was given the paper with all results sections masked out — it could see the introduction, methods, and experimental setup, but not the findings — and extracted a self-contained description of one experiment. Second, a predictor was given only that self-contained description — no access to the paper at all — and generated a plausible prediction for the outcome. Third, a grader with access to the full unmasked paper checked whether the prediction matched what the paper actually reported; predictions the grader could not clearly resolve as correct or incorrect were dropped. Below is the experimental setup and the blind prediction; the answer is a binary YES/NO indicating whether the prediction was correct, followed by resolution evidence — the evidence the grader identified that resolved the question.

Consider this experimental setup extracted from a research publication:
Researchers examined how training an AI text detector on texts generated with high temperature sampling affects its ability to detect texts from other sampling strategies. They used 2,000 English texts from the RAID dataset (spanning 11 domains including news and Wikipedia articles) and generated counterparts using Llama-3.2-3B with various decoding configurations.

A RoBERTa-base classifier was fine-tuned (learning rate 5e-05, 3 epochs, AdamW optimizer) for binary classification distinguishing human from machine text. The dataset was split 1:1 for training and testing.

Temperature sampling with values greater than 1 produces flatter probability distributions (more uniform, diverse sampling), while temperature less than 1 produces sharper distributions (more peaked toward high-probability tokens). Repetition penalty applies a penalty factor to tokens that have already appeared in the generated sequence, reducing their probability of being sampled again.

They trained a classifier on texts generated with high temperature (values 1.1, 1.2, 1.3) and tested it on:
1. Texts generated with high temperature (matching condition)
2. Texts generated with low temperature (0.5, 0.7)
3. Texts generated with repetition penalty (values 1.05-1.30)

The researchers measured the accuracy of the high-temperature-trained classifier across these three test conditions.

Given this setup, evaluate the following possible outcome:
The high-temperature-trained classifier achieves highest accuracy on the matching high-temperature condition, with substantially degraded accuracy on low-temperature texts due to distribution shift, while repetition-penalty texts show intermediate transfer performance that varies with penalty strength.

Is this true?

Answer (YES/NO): YES